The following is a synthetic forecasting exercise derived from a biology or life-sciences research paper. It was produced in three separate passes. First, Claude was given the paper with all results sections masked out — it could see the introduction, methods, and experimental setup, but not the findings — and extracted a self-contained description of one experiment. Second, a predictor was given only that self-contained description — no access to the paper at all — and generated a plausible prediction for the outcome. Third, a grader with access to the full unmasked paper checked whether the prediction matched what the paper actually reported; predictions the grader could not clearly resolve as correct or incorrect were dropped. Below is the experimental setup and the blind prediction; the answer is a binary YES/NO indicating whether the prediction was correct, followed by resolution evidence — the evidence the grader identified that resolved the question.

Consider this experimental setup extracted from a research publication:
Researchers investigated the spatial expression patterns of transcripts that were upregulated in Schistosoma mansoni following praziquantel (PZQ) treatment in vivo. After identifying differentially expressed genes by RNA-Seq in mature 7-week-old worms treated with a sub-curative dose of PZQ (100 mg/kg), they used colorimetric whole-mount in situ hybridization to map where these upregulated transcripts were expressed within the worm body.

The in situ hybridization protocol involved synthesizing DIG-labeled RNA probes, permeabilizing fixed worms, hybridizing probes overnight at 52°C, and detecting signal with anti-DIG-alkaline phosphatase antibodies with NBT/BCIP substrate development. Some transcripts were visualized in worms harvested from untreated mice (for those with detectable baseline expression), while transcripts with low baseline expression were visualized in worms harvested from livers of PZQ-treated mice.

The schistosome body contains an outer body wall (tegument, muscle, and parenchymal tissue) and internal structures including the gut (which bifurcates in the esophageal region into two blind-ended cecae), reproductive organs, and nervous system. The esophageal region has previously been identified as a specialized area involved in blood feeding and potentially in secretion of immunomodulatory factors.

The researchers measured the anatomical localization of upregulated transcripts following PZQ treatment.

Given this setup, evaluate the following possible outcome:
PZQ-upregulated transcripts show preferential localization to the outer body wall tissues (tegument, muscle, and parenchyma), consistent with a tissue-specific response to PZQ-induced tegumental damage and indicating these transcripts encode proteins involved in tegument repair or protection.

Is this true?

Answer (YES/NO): NO